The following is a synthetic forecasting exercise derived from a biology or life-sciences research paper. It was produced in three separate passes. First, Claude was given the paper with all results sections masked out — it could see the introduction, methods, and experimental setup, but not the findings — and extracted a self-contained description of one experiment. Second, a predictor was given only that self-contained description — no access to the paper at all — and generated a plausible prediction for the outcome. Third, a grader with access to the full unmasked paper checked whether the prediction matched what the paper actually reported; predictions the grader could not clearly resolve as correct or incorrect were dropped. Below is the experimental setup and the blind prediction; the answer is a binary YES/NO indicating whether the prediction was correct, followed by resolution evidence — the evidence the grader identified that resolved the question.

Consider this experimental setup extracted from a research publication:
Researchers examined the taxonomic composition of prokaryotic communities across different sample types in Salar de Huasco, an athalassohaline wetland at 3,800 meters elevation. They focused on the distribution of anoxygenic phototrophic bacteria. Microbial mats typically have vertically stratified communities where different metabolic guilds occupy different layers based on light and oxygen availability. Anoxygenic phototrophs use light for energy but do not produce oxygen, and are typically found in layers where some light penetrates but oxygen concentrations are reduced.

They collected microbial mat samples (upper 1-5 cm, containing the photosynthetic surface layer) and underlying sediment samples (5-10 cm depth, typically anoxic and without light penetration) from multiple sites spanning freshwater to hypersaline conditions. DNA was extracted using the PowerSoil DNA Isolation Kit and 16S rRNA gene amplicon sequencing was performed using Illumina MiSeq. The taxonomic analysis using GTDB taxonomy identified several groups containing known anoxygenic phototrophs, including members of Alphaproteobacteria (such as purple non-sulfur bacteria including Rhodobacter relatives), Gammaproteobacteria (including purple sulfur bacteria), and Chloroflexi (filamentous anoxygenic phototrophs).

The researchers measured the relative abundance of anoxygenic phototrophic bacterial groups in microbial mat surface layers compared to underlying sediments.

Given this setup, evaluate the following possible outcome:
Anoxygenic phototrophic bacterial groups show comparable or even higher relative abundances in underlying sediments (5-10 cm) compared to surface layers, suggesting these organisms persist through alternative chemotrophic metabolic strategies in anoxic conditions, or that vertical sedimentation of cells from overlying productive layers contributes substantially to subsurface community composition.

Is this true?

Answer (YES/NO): NO